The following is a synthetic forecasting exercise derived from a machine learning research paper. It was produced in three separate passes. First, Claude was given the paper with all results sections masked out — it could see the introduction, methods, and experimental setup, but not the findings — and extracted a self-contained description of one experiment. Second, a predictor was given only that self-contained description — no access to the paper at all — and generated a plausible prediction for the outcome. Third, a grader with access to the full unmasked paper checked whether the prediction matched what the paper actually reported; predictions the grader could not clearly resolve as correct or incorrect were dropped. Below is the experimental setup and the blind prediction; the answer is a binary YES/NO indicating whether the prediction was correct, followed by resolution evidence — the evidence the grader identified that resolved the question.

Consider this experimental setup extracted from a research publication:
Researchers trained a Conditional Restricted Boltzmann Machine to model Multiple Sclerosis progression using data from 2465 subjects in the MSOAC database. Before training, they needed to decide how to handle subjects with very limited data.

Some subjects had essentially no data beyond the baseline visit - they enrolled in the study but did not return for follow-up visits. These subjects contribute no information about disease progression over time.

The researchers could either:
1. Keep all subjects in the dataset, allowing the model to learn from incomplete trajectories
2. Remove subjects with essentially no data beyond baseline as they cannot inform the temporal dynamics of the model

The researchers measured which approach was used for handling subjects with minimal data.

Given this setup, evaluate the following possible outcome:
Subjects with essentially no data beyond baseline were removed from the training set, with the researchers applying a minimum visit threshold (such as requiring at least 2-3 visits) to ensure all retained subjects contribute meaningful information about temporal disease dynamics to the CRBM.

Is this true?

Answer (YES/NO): NO